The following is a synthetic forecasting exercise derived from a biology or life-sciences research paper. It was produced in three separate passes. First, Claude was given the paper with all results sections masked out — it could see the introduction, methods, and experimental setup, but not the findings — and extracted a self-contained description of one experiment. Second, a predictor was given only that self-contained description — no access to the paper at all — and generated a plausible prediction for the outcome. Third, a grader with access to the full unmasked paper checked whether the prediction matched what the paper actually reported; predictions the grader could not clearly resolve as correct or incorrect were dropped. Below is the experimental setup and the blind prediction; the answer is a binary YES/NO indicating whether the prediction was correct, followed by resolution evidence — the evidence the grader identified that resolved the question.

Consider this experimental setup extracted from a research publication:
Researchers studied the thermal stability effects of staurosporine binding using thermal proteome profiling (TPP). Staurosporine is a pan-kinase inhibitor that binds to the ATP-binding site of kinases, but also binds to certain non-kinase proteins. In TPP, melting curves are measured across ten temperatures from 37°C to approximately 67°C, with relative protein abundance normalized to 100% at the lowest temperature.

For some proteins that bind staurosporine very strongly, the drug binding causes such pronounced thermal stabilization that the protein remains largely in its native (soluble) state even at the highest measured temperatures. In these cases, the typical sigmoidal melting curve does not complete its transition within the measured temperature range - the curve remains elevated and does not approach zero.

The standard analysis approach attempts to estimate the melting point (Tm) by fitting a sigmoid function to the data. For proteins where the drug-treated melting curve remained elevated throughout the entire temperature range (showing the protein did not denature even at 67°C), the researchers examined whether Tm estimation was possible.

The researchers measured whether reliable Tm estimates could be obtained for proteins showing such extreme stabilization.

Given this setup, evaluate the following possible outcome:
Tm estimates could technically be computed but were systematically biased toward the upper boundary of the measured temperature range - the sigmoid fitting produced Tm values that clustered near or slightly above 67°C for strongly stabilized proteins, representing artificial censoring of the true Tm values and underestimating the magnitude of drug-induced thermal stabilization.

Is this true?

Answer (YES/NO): NO